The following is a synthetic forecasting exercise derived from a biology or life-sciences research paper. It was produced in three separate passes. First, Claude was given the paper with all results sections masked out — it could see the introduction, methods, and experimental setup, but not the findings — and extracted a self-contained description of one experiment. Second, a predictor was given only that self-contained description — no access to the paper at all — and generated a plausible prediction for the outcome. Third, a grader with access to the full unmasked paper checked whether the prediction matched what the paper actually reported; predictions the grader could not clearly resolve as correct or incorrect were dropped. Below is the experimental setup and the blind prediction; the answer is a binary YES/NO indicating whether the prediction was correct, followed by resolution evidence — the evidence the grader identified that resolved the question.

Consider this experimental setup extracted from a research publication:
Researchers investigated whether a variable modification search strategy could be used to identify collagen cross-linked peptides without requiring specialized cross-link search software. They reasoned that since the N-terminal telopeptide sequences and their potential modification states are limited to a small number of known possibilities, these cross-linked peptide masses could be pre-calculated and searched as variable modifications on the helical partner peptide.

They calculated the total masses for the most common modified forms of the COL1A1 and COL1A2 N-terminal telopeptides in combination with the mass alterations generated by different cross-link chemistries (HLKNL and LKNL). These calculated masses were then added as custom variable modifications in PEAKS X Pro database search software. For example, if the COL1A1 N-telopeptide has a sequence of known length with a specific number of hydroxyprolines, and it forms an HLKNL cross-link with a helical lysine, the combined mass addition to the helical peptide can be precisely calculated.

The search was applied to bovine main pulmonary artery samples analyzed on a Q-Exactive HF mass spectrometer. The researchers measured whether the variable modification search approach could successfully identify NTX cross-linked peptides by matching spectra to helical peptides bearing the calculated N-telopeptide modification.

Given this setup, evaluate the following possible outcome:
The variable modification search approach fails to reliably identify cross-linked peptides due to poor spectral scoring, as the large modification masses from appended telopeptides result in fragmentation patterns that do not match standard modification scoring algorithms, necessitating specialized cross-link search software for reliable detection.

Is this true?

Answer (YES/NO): NO